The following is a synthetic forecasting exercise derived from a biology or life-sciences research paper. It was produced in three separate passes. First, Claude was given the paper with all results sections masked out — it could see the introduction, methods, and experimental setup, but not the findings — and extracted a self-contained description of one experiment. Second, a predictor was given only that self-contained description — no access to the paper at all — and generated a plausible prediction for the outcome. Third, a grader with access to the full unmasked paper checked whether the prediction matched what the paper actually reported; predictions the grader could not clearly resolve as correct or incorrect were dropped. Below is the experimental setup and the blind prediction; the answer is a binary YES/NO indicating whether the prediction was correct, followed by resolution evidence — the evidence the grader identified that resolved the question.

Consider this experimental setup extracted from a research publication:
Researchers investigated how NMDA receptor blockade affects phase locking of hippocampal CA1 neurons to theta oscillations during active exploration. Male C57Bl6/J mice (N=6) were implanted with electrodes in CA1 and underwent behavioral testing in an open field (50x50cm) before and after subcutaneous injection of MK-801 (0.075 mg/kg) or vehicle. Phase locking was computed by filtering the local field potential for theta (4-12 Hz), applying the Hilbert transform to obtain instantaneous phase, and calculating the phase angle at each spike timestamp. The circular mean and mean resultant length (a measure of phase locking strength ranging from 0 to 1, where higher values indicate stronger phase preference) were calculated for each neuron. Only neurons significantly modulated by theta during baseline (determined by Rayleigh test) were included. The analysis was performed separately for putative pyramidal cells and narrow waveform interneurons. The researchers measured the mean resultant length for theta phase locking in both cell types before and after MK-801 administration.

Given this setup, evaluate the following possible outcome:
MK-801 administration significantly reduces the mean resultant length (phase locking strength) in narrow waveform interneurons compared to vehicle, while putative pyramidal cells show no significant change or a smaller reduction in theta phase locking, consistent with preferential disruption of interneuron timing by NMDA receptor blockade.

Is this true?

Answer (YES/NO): NO